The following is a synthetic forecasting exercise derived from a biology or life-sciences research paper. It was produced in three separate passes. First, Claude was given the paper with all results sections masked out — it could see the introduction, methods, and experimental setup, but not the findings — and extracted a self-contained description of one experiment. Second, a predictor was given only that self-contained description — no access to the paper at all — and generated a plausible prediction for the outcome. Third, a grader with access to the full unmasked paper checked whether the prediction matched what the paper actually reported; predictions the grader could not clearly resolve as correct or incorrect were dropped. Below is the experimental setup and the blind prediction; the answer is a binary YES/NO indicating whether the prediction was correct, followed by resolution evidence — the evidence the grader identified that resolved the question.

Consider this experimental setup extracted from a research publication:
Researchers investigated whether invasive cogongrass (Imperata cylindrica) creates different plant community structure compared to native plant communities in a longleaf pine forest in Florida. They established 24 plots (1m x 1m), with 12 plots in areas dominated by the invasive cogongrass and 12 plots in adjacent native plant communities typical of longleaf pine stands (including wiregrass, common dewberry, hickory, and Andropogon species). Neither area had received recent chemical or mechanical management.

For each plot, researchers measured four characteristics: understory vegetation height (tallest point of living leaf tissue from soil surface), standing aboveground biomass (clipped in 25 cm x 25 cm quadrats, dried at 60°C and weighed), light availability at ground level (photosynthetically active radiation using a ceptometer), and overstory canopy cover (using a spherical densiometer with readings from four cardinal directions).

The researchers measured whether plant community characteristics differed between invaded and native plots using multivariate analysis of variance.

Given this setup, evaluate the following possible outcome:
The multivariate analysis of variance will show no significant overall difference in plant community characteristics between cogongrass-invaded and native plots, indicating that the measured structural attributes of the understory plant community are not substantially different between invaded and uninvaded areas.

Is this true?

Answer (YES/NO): NO